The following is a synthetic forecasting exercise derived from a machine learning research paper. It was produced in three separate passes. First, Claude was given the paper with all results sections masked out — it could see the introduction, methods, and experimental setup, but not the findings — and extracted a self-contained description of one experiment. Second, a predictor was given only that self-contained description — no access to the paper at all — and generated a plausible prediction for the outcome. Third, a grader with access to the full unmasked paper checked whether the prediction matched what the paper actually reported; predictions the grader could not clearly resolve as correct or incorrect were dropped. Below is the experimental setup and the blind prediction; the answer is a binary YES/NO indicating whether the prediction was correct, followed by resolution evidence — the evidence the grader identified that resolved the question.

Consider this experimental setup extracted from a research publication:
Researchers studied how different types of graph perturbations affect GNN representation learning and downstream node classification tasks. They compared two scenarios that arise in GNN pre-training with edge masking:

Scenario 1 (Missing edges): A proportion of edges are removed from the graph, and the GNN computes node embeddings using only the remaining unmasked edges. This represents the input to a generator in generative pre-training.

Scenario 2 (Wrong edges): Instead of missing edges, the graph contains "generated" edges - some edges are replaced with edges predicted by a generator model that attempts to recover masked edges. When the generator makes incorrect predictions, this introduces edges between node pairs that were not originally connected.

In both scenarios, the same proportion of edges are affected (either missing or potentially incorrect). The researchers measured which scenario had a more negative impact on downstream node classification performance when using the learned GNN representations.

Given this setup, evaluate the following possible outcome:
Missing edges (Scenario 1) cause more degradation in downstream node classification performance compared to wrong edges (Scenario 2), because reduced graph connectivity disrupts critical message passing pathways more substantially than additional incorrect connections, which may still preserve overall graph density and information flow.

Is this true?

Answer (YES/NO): YES